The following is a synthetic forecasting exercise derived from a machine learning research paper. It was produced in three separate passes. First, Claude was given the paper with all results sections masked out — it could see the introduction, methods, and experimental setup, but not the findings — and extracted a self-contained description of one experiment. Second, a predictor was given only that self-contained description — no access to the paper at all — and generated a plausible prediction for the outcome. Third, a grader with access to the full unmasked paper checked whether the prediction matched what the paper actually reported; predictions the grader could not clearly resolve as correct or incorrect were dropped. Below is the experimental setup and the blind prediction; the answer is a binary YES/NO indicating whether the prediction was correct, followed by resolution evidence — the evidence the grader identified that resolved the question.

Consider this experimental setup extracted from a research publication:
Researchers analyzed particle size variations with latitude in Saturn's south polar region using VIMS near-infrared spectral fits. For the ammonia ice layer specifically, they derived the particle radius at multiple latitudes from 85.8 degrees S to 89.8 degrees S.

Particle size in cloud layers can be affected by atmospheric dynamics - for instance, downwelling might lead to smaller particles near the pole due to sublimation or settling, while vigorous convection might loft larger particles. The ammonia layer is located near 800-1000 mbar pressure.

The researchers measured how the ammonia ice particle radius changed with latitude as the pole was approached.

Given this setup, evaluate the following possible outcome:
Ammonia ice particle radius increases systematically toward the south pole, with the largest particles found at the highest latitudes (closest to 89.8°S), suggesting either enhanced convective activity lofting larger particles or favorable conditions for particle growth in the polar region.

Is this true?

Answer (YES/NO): NO